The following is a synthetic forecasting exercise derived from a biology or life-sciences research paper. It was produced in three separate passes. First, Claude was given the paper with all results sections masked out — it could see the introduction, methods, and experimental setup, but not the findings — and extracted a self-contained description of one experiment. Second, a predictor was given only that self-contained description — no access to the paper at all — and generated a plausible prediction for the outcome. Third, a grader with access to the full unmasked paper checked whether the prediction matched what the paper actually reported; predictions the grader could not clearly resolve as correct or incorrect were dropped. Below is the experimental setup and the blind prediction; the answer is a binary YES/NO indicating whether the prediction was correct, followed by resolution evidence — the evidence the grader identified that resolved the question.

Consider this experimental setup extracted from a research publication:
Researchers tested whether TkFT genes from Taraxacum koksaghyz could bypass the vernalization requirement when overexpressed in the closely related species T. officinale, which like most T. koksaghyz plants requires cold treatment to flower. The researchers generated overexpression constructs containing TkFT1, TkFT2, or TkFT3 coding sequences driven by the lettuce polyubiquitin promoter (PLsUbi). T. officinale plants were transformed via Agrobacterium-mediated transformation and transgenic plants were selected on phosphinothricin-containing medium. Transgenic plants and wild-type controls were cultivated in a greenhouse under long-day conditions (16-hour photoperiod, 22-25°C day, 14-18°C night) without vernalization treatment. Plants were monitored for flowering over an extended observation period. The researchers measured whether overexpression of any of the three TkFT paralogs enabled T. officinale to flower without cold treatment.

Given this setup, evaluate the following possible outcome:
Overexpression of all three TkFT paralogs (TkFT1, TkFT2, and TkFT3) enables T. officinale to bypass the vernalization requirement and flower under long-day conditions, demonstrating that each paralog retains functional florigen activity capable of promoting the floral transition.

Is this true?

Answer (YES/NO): YES